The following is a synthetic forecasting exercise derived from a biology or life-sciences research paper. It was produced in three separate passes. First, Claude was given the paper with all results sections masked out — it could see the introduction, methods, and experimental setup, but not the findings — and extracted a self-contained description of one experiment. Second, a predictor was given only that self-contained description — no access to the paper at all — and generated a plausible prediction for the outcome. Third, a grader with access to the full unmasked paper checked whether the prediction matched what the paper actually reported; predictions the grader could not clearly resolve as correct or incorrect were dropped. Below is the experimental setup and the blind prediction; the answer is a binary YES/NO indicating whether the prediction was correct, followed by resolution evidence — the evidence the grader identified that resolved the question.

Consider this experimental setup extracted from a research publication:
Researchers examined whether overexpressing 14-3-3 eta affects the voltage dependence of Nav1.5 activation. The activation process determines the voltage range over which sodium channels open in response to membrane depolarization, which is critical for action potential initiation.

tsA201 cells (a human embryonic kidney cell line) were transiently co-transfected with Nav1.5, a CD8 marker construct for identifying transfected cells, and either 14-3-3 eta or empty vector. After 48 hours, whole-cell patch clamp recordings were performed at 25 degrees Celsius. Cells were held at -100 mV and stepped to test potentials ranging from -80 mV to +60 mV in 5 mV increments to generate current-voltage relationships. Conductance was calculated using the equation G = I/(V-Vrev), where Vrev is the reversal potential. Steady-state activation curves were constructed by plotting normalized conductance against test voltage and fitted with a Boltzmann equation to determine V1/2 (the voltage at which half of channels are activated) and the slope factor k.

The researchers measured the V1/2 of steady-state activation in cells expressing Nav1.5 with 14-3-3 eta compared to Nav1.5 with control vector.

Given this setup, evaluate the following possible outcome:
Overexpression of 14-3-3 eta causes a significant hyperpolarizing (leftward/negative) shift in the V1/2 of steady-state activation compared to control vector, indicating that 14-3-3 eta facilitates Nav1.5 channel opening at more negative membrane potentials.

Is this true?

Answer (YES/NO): NO